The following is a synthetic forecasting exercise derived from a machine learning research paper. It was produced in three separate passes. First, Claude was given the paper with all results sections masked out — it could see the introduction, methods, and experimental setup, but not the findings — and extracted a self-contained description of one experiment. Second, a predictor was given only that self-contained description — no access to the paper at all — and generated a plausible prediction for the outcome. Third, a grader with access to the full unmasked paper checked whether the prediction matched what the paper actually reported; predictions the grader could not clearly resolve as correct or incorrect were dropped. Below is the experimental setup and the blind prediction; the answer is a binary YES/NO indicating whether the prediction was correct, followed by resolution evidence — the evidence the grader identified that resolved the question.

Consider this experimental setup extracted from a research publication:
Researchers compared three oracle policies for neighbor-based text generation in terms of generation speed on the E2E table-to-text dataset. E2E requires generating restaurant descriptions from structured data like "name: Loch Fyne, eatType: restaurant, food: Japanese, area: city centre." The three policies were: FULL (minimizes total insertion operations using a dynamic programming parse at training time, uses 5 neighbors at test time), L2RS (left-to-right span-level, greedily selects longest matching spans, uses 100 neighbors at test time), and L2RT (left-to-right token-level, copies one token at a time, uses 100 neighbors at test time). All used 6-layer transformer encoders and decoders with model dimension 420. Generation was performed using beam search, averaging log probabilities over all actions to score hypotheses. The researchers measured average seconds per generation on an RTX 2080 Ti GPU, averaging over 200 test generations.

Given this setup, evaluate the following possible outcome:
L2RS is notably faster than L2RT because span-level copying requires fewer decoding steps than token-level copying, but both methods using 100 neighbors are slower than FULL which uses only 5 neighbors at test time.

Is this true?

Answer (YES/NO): YES